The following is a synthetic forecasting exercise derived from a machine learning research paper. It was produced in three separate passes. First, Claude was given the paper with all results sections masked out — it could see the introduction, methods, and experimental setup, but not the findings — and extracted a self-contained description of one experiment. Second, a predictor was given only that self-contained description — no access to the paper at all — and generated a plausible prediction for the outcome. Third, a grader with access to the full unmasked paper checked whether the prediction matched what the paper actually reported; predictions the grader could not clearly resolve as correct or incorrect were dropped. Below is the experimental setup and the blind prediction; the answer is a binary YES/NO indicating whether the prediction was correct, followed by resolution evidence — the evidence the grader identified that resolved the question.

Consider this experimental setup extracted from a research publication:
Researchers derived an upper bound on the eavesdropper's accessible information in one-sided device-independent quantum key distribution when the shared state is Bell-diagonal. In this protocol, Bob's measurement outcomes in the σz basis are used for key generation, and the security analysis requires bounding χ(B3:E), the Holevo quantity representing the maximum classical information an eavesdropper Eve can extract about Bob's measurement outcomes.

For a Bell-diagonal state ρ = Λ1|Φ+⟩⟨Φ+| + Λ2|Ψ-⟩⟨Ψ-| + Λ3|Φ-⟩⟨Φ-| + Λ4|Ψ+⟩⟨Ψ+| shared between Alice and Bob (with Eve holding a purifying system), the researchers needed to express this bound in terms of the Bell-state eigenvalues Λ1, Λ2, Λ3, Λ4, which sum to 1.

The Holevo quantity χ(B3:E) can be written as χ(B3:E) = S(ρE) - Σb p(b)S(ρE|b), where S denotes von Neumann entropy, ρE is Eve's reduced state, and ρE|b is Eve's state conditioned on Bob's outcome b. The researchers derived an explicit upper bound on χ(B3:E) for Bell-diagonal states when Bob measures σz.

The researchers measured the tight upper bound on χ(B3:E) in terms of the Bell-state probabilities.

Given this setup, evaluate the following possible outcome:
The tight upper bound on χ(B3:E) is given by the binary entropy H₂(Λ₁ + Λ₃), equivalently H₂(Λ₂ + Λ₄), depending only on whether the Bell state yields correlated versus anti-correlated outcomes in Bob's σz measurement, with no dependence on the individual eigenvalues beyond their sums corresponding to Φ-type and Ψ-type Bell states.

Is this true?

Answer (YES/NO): NO